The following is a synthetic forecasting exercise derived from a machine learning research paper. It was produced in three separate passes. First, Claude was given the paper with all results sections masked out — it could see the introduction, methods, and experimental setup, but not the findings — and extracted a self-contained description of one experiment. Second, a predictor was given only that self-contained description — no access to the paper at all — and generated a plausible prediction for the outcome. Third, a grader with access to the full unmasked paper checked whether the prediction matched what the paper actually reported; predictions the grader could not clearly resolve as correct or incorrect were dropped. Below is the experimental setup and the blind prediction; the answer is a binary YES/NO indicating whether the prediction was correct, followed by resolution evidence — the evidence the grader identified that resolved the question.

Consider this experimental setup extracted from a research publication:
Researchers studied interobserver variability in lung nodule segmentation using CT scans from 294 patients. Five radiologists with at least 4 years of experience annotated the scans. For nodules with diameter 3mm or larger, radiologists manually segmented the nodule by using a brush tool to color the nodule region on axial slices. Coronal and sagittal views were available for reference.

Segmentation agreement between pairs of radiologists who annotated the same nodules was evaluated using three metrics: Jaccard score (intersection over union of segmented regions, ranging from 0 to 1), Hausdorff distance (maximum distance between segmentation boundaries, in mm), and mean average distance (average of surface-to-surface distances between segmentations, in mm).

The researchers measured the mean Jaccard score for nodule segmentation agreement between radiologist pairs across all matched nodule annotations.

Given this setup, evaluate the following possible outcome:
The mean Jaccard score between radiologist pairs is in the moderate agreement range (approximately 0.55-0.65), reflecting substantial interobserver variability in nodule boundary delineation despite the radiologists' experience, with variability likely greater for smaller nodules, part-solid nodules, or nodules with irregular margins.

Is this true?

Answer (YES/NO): YES